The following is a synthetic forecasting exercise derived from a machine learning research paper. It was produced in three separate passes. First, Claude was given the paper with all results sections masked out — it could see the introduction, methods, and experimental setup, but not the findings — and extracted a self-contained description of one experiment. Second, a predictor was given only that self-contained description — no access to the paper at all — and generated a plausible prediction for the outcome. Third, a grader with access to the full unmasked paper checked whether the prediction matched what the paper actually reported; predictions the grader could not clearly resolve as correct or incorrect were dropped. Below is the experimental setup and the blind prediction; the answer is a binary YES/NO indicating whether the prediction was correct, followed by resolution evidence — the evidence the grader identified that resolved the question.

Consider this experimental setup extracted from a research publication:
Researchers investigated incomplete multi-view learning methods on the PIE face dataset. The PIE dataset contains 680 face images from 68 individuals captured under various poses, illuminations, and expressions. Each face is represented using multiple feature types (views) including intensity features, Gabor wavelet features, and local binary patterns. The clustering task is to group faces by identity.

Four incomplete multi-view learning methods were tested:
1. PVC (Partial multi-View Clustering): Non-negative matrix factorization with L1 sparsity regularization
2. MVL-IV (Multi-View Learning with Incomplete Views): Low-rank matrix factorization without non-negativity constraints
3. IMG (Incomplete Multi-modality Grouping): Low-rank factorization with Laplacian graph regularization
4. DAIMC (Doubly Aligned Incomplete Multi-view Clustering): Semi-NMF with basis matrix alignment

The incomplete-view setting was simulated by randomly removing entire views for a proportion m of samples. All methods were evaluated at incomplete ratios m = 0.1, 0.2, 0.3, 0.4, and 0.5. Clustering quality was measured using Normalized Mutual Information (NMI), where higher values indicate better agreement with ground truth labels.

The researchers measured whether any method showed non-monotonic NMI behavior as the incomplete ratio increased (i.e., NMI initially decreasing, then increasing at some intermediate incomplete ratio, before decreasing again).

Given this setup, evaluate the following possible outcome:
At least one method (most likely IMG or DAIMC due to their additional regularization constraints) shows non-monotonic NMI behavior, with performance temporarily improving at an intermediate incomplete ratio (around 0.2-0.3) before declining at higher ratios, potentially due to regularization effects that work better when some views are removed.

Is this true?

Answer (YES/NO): NO